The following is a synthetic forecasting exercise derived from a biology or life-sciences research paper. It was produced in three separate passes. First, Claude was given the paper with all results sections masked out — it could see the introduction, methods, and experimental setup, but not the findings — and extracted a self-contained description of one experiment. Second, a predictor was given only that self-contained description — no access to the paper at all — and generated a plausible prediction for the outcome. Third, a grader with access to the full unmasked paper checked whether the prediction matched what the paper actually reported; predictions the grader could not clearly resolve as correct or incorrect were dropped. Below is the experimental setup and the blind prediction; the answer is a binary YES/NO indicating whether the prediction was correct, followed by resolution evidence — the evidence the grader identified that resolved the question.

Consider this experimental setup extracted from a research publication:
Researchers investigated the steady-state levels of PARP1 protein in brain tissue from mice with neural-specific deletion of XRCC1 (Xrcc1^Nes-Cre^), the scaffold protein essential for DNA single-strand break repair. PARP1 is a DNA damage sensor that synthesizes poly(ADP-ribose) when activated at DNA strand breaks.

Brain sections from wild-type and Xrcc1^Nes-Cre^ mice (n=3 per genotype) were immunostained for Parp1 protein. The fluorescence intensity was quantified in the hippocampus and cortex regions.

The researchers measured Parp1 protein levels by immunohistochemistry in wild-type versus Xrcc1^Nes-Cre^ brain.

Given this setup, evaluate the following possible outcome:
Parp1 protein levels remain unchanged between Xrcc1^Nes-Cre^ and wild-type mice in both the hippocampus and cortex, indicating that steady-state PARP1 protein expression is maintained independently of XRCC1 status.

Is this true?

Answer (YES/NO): NO